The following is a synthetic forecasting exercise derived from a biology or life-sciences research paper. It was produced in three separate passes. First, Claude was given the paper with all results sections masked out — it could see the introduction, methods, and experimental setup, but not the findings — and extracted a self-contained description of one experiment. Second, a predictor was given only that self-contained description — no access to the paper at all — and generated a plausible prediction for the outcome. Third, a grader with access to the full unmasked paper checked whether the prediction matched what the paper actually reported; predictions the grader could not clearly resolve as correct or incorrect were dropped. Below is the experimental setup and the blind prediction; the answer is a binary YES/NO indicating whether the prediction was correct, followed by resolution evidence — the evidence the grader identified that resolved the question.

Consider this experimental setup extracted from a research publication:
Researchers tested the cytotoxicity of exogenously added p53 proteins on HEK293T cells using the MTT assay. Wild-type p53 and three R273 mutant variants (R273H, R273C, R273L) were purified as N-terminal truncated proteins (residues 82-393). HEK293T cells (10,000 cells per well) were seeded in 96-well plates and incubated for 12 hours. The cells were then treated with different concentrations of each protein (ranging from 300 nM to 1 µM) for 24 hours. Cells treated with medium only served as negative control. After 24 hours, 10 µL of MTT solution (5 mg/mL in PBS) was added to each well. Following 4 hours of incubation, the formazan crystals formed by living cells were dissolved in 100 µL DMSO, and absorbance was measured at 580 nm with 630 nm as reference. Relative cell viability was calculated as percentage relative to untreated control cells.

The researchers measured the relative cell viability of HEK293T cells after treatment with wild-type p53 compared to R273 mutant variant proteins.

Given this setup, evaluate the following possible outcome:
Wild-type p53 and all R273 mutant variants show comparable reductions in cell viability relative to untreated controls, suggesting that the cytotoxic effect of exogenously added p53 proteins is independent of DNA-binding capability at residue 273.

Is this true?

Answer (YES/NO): NO